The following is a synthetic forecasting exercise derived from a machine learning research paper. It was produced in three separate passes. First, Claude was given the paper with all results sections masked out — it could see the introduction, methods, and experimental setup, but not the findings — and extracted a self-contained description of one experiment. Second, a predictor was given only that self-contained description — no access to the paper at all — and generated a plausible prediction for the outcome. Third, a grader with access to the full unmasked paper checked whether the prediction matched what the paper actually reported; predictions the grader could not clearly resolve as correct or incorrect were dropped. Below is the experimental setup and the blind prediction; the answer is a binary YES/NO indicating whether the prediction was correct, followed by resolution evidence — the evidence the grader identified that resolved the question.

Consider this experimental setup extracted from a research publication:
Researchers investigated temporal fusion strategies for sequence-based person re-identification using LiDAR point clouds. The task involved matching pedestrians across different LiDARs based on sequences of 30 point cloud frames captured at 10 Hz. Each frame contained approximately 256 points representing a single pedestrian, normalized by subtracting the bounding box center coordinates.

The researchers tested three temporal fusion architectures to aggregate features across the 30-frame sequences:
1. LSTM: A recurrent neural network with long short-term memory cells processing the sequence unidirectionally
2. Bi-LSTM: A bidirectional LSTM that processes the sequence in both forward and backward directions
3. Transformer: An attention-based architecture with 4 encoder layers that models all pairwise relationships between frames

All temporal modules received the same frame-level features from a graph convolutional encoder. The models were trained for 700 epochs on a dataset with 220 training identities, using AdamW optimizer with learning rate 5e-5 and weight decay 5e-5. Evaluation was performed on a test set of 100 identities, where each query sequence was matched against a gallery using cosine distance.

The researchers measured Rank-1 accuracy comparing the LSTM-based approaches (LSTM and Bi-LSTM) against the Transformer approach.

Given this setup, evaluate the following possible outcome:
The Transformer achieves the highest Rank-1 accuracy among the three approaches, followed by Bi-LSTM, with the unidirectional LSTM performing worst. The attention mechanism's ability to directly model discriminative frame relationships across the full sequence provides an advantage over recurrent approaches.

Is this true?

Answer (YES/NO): NO